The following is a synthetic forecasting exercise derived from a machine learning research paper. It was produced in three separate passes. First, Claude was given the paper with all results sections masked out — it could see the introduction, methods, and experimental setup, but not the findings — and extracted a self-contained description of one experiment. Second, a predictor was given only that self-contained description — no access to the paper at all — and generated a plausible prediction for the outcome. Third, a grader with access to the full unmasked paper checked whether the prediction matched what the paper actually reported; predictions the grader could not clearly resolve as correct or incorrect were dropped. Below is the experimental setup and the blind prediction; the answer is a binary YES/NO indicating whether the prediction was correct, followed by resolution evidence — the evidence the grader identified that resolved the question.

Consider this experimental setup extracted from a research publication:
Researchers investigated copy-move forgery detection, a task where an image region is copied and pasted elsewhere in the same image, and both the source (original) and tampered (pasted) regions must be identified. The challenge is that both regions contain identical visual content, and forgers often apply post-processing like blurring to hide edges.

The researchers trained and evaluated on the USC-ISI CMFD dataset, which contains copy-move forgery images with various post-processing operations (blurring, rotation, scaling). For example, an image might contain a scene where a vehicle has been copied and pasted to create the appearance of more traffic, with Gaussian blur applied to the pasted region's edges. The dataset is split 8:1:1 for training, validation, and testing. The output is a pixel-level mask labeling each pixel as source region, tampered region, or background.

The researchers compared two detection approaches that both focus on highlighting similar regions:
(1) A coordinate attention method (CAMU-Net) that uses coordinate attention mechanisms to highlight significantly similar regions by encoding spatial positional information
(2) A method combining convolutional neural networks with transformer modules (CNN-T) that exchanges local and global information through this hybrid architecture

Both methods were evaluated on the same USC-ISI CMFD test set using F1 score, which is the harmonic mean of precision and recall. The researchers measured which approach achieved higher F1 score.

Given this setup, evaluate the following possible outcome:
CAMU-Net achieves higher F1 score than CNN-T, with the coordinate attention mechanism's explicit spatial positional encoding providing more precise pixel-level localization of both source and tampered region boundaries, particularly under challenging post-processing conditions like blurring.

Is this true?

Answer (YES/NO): NO